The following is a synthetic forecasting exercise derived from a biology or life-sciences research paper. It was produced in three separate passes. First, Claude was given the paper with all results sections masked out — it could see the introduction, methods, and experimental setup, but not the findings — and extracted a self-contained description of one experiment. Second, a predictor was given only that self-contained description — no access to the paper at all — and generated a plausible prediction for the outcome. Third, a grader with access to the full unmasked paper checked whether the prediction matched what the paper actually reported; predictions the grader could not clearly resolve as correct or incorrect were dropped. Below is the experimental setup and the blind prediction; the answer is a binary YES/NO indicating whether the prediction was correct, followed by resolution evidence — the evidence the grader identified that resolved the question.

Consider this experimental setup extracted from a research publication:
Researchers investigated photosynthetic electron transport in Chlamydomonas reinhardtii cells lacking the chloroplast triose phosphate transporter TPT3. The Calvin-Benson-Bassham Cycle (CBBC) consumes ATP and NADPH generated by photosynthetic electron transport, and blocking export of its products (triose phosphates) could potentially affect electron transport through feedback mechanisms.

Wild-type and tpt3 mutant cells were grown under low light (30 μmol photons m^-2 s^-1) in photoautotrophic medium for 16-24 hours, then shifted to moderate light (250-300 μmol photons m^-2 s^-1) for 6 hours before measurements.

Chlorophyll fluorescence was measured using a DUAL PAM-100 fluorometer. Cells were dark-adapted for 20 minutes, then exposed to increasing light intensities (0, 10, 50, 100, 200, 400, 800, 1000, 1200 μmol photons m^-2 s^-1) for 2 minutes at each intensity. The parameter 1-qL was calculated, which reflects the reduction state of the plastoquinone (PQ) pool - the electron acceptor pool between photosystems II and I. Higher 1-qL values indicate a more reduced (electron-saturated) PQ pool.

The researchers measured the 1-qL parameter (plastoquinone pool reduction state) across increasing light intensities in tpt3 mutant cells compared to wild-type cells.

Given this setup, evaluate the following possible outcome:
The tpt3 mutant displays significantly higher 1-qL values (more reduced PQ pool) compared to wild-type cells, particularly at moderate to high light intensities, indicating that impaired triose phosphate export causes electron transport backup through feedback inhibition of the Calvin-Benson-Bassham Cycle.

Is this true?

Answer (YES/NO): YES